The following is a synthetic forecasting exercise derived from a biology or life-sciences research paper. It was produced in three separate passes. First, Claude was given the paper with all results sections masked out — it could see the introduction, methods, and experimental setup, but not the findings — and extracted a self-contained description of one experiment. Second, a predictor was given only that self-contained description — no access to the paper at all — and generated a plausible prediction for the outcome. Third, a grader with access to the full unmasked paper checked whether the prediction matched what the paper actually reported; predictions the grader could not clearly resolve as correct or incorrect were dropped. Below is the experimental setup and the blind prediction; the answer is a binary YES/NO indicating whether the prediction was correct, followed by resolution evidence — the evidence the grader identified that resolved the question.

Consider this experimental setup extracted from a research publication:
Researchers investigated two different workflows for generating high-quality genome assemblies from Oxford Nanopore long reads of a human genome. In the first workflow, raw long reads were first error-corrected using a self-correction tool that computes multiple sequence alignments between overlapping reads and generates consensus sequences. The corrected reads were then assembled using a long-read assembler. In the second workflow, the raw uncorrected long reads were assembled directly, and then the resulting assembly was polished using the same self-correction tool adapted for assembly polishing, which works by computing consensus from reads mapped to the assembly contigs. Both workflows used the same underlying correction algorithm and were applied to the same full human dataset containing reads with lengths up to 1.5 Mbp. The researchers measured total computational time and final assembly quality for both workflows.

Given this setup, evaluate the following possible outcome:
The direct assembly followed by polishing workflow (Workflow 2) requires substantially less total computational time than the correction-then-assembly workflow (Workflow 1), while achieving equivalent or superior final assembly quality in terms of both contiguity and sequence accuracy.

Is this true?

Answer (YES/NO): YES